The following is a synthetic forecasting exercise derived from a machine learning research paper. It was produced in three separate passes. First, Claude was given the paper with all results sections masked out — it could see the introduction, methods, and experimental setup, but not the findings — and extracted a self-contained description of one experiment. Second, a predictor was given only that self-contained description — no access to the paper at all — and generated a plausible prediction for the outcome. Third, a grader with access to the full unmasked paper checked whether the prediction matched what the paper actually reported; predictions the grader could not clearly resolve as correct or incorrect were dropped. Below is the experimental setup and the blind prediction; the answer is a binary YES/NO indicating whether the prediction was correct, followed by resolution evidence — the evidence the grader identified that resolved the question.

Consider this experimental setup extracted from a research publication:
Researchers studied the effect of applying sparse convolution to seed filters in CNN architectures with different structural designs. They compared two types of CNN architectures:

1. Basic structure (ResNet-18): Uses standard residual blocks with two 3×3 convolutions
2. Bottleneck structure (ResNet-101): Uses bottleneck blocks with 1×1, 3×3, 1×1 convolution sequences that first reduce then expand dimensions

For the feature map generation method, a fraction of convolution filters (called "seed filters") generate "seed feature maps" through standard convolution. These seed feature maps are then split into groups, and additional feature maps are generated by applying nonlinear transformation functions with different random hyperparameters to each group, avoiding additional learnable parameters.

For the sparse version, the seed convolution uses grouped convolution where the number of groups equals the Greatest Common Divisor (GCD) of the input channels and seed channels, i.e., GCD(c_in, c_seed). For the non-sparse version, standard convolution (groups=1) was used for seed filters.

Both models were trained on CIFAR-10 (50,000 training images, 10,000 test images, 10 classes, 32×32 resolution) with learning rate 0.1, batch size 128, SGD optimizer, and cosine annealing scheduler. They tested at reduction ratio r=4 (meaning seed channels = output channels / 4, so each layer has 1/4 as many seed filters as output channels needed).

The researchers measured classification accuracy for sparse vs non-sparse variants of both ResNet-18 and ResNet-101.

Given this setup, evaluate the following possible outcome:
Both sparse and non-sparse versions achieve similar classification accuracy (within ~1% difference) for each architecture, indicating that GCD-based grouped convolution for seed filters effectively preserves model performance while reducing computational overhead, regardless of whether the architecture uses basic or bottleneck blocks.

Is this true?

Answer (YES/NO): NO